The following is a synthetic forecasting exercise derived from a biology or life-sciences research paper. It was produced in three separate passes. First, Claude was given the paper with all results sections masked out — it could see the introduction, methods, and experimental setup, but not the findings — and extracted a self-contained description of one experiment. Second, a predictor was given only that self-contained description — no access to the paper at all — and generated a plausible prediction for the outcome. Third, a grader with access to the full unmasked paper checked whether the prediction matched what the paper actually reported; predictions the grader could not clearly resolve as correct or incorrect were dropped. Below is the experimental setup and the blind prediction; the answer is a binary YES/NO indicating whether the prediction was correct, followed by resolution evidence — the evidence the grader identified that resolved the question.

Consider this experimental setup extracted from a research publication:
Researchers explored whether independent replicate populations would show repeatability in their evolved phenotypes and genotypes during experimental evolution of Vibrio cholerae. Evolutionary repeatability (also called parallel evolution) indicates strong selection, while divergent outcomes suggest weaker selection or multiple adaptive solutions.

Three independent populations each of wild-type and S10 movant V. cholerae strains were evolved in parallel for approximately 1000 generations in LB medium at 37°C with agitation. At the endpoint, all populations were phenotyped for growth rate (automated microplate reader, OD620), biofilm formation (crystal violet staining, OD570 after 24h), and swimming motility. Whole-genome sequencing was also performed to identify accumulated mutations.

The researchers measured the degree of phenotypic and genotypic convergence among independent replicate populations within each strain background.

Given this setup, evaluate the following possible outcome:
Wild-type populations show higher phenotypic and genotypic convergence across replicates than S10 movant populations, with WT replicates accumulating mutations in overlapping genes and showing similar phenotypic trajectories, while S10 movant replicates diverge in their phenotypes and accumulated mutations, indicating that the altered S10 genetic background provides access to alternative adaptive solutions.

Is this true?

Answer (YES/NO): NO